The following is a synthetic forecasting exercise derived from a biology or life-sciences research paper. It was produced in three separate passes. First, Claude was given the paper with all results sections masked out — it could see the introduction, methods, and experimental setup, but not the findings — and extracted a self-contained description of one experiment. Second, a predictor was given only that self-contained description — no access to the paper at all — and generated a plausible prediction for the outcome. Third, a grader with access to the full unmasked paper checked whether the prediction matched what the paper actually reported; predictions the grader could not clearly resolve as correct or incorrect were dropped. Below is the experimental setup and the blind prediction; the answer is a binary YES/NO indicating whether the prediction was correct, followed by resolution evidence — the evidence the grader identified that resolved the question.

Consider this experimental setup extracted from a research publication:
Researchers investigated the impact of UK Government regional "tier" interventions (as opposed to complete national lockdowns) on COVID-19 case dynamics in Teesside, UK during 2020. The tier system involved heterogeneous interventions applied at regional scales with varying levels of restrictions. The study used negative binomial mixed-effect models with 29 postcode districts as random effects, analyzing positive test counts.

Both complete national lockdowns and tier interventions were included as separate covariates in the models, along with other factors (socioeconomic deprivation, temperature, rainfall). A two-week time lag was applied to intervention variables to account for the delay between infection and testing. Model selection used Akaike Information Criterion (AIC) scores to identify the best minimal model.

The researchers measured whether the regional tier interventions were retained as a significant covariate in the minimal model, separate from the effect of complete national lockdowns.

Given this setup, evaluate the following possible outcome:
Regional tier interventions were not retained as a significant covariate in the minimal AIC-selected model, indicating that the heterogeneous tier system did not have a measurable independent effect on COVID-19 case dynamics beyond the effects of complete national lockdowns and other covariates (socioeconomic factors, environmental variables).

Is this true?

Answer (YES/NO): NO